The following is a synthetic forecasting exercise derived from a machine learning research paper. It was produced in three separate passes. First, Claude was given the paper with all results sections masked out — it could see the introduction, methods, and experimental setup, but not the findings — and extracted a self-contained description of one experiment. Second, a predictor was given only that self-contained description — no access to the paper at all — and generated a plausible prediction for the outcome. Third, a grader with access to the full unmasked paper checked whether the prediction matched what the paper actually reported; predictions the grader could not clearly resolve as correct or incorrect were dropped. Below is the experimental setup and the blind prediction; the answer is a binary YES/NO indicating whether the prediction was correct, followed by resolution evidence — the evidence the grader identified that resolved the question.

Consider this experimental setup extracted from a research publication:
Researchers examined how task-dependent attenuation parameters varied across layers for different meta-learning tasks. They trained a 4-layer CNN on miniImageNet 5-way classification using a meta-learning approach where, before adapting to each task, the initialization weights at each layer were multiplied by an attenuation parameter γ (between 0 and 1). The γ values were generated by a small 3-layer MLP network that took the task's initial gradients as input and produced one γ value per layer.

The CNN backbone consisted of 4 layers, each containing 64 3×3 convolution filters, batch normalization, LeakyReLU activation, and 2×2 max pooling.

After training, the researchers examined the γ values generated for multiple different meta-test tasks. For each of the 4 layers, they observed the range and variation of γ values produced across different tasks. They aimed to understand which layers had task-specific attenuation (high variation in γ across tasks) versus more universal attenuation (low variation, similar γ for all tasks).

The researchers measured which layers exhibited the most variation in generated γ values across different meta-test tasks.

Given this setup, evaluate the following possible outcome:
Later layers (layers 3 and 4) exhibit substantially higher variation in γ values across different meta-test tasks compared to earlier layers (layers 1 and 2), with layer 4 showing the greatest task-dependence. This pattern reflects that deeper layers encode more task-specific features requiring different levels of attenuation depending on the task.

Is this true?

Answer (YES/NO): NO